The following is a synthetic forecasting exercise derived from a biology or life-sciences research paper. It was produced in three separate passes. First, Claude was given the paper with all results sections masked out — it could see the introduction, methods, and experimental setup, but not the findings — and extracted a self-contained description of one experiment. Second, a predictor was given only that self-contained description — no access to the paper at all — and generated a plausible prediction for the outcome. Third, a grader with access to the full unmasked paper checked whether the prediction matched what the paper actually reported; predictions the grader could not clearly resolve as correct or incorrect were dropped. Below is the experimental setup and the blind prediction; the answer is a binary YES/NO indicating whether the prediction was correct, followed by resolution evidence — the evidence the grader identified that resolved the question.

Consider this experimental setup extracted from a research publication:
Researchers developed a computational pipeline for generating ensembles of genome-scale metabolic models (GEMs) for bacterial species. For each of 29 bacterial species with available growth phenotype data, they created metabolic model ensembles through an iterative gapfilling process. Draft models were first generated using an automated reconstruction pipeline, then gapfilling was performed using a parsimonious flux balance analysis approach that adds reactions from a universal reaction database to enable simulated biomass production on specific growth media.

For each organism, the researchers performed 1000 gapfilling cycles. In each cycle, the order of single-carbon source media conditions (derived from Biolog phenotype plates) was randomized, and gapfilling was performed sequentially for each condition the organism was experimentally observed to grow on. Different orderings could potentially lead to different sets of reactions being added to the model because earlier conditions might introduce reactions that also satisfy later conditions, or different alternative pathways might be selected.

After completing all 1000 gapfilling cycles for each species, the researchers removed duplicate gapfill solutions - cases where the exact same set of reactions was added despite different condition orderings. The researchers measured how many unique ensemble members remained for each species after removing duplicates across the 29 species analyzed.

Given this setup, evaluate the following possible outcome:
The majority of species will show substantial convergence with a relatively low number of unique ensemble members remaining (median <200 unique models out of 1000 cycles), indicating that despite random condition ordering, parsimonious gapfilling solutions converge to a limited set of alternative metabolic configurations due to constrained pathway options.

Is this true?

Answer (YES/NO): NO